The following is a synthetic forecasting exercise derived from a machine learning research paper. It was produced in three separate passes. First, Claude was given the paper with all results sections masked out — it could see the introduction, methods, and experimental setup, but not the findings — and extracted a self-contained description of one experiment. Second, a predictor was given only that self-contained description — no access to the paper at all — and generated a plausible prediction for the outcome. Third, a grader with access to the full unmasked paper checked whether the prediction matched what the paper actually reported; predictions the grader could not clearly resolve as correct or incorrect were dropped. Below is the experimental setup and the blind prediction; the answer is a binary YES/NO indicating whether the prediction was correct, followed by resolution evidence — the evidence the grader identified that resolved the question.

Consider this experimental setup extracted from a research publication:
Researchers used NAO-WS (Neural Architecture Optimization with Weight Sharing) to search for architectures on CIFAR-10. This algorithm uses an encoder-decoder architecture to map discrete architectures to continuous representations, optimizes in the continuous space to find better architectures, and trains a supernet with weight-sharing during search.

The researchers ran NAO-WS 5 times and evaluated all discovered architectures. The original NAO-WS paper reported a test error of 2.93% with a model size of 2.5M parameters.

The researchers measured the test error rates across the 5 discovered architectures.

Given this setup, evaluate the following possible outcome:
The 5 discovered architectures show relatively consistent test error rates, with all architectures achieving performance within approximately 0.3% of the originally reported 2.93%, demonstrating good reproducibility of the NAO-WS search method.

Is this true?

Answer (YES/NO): NO